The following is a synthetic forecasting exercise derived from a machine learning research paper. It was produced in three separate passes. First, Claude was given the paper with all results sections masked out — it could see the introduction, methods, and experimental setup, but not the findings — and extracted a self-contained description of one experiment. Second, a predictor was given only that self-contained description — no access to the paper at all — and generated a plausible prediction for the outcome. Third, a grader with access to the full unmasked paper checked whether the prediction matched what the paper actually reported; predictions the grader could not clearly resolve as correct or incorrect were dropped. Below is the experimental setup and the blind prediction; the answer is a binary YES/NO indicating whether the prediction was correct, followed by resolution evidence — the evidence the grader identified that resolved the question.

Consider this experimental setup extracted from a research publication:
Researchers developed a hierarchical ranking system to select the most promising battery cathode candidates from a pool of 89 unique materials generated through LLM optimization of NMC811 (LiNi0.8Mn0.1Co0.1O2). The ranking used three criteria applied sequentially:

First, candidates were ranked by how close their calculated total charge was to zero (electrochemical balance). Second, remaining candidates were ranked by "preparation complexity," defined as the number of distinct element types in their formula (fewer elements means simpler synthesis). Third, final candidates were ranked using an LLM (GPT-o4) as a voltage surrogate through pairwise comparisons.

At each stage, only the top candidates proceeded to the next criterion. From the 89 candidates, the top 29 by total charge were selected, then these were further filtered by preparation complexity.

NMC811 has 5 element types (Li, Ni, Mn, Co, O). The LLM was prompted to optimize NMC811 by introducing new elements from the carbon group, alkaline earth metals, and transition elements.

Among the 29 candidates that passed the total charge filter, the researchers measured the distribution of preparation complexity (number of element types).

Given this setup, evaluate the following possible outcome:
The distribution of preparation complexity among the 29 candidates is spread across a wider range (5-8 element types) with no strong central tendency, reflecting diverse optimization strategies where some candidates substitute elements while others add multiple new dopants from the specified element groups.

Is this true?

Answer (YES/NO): NO